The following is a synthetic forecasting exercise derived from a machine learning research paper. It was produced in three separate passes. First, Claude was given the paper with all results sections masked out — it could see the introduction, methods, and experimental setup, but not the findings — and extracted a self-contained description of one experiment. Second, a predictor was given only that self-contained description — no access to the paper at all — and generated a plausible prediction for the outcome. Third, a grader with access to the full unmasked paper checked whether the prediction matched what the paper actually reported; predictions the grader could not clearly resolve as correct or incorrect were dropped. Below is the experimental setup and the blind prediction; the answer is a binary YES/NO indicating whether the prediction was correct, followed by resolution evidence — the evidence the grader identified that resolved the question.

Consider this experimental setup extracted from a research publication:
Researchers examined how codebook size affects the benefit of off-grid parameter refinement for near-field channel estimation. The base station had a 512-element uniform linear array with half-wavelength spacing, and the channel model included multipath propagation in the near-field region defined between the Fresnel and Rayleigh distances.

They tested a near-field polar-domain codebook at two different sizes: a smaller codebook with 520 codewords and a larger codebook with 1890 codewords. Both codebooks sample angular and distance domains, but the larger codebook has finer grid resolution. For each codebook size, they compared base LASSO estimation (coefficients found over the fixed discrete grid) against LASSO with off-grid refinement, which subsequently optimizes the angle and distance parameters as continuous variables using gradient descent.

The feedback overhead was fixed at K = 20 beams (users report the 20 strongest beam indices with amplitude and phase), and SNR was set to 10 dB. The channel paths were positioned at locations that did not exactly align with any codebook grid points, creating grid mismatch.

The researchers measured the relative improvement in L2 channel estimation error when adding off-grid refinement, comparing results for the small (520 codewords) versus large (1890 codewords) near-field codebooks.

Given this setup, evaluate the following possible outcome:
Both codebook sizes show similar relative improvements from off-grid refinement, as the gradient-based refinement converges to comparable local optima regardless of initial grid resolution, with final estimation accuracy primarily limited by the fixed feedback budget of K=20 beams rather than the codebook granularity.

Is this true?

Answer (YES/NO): NO